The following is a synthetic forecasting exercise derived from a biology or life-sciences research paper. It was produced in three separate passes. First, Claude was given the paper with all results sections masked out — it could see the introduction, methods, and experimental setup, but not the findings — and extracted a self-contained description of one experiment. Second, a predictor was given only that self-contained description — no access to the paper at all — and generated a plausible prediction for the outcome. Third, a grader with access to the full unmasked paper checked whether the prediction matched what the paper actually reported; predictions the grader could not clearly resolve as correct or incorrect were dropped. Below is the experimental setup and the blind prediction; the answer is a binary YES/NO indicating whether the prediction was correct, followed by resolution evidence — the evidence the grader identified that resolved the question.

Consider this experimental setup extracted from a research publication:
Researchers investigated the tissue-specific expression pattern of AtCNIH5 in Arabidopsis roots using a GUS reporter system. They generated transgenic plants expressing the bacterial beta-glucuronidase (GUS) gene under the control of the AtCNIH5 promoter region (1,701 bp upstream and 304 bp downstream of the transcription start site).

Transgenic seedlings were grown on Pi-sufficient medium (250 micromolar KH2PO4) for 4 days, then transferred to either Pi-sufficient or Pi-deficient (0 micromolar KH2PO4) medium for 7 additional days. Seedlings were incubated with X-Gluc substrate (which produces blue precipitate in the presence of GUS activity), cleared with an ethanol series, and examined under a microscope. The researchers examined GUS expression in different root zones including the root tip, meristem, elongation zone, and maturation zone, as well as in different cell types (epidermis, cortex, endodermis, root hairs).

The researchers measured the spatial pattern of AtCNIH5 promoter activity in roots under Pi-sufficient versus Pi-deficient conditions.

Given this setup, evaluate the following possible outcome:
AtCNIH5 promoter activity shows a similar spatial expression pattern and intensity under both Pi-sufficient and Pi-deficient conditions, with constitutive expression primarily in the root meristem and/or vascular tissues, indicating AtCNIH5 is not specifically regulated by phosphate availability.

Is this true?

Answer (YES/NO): NO